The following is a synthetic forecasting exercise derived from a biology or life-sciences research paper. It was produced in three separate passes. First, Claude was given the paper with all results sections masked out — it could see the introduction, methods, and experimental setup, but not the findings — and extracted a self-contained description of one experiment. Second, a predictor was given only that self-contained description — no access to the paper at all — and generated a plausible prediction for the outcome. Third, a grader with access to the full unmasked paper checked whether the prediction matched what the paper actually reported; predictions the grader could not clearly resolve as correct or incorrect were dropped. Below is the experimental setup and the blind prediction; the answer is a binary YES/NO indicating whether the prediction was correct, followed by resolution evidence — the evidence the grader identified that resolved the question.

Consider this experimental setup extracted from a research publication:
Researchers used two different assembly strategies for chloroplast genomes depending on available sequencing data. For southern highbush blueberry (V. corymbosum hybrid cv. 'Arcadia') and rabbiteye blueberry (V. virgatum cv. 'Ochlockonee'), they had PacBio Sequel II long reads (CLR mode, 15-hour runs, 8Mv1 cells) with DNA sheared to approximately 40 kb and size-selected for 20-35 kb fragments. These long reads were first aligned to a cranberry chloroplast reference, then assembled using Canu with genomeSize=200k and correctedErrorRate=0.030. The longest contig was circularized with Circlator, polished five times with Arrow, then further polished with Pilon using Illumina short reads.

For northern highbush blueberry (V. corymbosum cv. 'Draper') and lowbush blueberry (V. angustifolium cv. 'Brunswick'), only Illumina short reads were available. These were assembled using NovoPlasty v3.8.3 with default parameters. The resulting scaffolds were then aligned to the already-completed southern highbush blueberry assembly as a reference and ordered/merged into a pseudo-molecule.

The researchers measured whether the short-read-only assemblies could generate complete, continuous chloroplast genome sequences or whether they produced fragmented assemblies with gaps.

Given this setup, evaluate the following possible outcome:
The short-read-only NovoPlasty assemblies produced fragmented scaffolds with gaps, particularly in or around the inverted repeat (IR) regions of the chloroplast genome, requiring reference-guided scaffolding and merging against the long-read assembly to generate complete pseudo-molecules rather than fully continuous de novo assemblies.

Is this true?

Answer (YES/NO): YES